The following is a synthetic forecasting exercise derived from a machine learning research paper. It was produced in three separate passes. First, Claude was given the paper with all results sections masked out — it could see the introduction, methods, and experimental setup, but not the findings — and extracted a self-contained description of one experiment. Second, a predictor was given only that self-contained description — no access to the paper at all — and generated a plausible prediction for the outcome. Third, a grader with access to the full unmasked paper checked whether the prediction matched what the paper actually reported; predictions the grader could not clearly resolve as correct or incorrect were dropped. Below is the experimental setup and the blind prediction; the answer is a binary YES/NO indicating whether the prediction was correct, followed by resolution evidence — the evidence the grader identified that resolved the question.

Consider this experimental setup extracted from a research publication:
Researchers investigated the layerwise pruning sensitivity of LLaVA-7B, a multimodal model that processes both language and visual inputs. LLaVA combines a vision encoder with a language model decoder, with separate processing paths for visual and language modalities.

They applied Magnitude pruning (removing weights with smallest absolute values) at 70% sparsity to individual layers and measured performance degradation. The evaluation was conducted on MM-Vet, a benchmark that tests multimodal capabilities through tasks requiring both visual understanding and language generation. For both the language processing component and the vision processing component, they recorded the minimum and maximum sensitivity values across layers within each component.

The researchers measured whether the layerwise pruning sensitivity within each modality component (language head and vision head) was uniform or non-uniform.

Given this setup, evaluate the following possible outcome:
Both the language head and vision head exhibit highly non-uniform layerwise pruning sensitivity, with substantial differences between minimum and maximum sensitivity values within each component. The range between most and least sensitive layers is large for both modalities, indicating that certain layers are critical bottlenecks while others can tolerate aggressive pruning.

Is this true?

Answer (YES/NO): YES